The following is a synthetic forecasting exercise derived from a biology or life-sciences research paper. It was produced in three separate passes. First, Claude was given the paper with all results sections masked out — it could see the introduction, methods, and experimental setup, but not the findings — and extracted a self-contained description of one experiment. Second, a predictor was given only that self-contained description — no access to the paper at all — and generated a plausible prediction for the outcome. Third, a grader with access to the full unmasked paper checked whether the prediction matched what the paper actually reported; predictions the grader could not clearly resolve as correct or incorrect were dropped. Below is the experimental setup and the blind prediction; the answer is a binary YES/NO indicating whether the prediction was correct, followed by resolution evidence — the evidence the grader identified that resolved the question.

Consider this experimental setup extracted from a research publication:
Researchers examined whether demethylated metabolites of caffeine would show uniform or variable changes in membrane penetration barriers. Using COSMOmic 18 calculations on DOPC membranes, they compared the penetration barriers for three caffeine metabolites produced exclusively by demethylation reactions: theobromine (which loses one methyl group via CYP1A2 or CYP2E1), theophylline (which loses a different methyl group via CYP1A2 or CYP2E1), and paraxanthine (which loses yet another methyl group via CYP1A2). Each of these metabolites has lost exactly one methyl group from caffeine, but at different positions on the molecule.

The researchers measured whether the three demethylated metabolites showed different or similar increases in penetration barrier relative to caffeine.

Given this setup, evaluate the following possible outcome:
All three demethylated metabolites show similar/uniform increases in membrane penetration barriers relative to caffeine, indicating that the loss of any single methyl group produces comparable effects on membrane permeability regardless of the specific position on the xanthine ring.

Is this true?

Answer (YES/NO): YES